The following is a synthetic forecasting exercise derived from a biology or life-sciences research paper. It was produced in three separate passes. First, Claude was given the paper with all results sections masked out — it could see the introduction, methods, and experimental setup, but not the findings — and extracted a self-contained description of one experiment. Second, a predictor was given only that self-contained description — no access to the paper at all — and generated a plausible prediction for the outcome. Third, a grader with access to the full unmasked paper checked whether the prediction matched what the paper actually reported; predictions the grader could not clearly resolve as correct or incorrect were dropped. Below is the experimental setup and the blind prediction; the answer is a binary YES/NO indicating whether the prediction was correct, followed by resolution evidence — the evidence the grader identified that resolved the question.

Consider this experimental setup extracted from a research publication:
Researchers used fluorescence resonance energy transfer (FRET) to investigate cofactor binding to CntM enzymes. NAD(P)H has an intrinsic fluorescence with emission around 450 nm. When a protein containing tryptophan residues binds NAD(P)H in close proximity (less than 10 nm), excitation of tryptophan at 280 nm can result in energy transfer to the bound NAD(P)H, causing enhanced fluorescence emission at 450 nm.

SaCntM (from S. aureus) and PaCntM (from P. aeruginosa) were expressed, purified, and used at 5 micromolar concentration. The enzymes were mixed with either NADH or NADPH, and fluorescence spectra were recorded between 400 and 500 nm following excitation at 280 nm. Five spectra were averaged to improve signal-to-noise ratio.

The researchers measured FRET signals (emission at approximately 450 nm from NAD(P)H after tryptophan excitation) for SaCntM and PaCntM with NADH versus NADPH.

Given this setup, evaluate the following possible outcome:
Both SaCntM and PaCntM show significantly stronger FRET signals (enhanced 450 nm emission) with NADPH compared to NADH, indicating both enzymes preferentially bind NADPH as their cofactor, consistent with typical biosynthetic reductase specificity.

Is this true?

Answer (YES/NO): NO